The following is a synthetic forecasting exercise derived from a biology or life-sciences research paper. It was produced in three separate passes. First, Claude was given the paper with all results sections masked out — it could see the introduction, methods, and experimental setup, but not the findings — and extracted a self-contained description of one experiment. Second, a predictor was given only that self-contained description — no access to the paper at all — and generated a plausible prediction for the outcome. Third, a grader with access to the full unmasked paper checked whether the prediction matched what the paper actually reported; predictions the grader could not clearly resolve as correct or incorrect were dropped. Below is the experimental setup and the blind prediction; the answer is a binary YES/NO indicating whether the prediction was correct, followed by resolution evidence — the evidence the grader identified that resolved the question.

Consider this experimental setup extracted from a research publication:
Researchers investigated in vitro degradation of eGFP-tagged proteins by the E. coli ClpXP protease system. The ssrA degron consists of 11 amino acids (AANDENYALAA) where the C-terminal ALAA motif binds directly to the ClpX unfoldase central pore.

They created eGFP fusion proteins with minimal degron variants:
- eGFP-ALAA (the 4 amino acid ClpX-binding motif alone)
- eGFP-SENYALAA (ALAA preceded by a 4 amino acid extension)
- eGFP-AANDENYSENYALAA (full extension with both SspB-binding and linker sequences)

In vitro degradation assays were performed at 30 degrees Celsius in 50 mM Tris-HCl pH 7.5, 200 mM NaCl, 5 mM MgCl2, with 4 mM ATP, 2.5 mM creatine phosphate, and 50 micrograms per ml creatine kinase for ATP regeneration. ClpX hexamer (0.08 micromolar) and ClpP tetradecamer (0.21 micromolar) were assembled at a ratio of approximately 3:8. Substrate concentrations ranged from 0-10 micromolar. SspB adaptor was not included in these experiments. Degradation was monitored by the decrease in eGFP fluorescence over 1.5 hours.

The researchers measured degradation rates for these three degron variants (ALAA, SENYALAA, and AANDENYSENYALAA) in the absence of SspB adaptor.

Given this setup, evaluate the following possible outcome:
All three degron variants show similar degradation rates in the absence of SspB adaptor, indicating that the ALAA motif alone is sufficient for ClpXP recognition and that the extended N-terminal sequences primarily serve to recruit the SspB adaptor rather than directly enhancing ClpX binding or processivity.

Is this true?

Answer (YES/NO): NO